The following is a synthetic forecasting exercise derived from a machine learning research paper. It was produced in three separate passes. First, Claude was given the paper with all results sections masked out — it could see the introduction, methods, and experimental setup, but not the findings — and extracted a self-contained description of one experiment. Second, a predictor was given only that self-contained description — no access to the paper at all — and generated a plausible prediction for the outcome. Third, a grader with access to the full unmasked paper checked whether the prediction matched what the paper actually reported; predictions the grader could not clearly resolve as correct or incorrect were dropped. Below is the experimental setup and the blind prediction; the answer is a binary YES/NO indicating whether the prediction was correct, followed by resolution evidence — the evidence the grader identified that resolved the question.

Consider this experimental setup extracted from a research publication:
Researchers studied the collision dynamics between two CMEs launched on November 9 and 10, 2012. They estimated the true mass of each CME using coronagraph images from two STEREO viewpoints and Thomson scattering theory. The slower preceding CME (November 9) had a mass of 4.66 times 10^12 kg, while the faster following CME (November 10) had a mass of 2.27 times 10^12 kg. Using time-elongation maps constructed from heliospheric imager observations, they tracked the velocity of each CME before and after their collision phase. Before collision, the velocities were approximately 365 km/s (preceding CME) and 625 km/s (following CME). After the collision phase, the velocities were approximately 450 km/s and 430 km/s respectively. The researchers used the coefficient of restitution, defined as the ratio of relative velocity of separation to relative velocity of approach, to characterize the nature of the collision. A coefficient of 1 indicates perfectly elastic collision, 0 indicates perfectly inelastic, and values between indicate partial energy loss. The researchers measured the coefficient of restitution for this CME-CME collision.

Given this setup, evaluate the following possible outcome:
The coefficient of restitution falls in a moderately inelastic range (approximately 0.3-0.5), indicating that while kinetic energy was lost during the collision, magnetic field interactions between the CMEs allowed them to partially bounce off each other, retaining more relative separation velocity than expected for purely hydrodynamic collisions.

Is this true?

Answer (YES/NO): NO